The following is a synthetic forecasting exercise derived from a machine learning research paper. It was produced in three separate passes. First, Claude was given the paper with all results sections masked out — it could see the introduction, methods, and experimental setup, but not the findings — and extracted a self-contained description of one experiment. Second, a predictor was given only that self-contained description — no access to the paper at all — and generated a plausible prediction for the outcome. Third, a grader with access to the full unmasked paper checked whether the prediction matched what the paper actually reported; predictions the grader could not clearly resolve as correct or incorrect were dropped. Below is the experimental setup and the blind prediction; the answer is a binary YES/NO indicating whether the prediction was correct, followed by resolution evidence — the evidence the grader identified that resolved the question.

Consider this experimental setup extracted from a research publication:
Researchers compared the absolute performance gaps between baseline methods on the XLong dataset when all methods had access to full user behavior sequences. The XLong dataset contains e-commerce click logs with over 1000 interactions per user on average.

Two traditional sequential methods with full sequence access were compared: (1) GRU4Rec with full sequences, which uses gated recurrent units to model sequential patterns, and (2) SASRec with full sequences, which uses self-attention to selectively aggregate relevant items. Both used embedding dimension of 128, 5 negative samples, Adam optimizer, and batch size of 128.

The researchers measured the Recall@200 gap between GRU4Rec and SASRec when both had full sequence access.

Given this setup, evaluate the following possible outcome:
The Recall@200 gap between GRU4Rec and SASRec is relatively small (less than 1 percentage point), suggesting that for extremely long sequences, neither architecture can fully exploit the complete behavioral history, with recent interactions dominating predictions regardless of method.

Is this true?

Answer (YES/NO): NO